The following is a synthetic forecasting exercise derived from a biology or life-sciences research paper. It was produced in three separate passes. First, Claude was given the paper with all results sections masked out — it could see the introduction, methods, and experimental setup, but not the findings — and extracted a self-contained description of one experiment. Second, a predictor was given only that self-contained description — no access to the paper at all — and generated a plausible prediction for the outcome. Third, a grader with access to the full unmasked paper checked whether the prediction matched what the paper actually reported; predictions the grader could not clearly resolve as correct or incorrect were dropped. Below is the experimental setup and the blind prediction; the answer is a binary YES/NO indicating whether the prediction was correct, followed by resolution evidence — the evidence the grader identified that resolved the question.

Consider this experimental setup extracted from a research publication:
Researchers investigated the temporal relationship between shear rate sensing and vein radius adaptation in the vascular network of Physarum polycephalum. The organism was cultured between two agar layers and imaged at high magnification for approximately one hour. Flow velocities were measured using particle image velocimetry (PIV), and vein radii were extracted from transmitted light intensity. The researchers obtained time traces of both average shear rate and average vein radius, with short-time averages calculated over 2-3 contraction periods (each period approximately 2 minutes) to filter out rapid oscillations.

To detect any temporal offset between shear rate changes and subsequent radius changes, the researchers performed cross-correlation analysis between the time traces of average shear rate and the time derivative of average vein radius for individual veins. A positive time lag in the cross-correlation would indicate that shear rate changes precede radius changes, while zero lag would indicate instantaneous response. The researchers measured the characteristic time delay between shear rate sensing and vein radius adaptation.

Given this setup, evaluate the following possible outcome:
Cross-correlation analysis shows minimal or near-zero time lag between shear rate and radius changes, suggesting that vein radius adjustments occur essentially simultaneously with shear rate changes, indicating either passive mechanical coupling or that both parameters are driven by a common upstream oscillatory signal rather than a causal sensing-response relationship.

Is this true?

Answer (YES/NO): NO